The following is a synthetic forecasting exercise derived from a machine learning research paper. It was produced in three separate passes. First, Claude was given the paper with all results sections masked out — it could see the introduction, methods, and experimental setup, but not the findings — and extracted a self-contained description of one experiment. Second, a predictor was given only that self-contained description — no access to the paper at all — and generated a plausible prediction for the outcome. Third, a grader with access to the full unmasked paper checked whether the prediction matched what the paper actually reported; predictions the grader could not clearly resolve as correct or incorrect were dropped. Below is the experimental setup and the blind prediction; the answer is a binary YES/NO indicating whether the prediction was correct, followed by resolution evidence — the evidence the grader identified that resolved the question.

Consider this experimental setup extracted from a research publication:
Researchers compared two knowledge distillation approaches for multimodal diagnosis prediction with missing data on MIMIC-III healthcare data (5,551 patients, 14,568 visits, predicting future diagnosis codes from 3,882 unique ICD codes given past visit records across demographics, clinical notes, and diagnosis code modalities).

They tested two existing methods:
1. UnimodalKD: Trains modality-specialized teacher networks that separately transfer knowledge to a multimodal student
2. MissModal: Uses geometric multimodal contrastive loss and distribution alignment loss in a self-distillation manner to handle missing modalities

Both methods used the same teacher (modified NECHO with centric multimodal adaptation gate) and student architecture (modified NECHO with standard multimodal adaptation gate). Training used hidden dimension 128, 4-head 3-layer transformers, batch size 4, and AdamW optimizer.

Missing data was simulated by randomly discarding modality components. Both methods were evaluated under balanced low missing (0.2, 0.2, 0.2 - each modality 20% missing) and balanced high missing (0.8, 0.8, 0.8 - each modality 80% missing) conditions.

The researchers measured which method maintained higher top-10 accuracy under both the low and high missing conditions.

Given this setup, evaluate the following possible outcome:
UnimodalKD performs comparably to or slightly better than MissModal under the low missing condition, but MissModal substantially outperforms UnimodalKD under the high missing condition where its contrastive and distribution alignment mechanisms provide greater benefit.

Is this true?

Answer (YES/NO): NO